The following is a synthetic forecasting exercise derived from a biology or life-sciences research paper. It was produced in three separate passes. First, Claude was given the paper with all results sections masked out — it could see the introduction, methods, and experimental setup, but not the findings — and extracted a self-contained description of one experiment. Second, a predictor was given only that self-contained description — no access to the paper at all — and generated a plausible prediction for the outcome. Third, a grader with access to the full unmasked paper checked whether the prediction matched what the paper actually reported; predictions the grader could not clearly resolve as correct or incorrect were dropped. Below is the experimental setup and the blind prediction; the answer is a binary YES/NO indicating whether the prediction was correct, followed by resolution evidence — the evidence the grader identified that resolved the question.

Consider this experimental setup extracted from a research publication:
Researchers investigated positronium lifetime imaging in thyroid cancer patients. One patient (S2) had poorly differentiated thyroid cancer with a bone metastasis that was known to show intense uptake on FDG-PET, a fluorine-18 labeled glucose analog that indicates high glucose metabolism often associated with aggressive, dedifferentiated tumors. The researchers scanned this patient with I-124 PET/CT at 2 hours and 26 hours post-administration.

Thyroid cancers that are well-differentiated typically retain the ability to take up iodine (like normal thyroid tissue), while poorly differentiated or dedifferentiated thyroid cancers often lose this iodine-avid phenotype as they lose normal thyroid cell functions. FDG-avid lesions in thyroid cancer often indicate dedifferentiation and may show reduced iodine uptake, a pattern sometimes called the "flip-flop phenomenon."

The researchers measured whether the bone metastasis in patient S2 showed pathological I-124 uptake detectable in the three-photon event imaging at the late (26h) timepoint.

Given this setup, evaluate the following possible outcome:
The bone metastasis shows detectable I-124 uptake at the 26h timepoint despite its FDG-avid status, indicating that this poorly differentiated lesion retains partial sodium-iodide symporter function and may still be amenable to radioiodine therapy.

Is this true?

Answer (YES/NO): NO